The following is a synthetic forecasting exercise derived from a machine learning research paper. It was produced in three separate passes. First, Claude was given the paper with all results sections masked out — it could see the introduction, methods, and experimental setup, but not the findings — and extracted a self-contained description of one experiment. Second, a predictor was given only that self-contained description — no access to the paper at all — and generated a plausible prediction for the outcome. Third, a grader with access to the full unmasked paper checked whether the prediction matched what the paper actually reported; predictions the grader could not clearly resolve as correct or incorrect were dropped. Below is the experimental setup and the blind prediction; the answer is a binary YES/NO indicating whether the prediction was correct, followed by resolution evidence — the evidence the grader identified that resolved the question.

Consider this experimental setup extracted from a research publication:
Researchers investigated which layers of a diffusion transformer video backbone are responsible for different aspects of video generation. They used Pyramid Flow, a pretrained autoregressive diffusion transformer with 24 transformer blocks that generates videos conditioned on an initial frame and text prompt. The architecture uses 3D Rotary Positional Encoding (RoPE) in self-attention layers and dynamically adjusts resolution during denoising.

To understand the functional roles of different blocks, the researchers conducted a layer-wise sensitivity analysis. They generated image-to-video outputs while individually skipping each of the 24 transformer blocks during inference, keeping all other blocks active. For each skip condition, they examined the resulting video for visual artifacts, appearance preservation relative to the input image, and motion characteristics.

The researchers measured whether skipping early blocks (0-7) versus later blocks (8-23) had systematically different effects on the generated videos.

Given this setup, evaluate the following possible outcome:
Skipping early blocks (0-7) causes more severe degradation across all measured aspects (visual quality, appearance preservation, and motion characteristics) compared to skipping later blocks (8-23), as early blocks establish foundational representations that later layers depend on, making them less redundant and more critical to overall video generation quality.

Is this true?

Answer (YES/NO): NO